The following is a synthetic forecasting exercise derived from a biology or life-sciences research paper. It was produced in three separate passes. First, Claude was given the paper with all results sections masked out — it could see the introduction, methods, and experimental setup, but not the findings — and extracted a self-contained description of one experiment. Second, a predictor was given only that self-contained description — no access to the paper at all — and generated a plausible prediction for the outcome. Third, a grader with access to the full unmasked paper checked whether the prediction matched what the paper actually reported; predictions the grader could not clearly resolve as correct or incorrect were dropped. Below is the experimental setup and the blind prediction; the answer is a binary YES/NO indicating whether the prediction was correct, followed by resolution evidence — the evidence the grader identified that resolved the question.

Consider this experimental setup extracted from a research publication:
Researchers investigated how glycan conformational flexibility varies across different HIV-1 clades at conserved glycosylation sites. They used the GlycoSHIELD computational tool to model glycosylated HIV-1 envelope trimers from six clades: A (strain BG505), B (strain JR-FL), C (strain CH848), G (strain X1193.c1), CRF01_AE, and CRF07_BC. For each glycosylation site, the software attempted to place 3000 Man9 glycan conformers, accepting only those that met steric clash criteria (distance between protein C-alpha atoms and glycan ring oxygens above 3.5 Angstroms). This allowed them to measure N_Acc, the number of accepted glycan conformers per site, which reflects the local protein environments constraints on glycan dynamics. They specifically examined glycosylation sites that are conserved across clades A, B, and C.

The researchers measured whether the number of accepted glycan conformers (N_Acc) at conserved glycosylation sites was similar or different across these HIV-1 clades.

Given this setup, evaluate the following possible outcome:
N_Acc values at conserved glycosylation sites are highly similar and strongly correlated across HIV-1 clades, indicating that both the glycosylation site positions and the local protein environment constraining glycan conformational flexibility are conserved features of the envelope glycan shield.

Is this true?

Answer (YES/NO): NO